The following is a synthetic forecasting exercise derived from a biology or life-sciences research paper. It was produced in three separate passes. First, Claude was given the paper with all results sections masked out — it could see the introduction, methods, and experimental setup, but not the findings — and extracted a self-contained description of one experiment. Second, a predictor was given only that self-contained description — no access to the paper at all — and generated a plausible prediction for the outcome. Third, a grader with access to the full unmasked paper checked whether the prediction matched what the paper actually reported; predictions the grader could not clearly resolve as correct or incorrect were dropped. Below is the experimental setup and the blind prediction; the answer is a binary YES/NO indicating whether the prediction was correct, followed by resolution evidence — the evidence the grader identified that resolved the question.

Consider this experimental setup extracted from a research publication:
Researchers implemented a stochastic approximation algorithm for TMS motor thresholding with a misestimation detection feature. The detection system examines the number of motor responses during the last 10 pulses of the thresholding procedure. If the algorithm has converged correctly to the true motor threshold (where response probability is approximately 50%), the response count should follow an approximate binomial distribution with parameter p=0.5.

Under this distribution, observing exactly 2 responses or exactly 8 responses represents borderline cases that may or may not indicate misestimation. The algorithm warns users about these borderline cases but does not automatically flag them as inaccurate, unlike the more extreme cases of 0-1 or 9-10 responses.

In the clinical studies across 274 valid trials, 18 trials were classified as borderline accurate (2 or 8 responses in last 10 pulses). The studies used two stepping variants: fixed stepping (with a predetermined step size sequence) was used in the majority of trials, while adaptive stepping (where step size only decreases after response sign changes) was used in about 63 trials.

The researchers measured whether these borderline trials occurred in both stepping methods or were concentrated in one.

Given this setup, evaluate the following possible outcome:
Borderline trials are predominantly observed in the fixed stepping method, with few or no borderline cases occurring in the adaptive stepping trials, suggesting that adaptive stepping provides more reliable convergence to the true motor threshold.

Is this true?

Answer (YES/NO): YES